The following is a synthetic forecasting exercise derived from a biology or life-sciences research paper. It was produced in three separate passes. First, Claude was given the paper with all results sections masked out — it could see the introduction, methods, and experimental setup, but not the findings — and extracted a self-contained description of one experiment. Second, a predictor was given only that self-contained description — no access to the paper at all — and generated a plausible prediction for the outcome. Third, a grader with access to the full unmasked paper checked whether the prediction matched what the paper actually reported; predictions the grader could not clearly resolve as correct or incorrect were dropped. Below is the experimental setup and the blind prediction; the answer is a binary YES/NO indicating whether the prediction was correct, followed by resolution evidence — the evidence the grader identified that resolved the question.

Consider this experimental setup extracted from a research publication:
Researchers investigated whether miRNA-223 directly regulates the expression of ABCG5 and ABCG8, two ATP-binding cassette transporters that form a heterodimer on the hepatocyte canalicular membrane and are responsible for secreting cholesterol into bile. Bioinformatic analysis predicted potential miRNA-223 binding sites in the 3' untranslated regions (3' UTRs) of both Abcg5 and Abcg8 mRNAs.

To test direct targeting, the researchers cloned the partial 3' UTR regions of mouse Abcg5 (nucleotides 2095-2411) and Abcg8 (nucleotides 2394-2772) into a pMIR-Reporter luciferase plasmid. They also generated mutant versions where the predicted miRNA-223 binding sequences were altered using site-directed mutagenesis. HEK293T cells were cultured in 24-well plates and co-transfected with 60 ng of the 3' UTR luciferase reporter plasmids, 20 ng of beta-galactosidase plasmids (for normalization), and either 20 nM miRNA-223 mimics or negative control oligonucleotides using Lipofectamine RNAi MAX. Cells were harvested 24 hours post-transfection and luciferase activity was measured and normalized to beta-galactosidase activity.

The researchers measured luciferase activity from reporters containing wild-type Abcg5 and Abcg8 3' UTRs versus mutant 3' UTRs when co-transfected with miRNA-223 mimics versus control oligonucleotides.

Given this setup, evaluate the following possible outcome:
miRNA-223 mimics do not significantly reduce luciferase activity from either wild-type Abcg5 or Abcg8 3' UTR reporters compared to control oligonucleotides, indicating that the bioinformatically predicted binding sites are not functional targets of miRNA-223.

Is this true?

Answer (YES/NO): NO